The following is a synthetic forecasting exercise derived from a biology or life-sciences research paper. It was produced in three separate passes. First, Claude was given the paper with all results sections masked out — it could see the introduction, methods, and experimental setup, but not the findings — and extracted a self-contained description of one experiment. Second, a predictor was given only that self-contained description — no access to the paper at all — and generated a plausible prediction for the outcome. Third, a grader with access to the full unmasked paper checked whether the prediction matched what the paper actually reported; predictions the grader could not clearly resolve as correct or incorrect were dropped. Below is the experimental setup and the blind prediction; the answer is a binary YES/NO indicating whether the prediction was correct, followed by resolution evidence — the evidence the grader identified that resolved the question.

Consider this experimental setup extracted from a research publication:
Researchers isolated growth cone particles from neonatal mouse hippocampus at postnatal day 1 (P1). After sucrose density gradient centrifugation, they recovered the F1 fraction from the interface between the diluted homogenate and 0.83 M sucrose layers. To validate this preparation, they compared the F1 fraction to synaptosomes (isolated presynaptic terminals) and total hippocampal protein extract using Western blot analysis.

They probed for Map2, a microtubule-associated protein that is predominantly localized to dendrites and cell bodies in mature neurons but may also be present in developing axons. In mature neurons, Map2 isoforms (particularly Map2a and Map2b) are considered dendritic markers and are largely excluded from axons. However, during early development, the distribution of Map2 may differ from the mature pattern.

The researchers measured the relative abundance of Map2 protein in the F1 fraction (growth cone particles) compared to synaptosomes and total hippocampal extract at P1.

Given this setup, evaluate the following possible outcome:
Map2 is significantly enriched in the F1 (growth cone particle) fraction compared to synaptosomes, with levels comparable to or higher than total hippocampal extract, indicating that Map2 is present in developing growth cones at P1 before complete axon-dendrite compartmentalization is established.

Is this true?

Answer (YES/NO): NO